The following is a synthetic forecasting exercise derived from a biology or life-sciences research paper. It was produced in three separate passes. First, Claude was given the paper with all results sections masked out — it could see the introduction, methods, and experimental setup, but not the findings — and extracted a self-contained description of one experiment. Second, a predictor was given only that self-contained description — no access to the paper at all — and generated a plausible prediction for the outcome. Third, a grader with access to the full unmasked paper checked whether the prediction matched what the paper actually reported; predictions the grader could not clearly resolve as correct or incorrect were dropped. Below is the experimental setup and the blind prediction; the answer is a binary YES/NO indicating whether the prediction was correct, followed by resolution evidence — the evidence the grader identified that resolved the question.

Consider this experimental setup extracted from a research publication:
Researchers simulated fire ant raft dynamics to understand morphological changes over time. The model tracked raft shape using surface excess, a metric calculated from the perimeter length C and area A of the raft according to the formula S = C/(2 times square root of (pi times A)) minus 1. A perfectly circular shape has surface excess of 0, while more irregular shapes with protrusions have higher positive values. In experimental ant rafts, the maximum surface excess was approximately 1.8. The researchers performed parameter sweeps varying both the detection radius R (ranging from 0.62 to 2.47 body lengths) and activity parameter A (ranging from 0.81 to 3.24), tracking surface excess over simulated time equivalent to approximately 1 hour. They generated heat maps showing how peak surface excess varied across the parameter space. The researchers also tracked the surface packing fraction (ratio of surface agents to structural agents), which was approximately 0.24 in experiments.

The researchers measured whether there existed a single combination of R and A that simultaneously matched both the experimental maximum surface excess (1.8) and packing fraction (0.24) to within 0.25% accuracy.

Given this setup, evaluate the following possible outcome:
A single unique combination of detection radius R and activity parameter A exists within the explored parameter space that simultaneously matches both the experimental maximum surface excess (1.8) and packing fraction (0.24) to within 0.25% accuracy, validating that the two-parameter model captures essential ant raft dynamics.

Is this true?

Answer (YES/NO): NO